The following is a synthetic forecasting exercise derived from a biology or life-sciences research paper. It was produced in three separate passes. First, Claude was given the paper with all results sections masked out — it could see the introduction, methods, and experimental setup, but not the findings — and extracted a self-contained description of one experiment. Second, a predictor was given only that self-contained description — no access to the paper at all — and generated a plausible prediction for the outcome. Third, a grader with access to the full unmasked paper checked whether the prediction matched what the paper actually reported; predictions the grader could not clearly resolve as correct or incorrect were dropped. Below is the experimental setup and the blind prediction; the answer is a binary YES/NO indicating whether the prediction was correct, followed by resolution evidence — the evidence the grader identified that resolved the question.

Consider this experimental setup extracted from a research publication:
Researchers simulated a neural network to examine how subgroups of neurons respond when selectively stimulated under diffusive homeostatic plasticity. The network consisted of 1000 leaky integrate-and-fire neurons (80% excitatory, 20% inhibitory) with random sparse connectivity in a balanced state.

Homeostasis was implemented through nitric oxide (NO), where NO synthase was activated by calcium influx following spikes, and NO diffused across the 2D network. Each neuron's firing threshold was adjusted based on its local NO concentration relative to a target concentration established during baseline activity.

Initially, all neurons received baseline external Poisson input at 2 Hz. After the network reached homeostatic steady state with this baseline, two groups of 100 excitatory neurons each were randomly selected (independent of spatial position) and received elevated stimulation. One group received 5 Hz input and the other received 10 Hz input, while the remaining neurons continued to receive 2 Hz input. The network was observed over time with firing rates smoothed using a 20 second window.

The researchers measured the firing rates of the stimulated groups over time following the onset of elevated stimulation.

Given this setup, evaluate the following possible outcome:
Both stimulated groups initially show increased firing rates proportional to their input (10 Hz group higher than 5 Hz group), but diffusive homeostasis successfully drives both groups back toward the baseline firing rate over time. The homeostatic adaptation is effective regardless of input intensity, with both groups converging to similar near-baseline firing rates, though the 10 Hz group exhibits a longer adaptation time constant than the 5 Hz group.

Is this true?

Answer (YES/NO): NO